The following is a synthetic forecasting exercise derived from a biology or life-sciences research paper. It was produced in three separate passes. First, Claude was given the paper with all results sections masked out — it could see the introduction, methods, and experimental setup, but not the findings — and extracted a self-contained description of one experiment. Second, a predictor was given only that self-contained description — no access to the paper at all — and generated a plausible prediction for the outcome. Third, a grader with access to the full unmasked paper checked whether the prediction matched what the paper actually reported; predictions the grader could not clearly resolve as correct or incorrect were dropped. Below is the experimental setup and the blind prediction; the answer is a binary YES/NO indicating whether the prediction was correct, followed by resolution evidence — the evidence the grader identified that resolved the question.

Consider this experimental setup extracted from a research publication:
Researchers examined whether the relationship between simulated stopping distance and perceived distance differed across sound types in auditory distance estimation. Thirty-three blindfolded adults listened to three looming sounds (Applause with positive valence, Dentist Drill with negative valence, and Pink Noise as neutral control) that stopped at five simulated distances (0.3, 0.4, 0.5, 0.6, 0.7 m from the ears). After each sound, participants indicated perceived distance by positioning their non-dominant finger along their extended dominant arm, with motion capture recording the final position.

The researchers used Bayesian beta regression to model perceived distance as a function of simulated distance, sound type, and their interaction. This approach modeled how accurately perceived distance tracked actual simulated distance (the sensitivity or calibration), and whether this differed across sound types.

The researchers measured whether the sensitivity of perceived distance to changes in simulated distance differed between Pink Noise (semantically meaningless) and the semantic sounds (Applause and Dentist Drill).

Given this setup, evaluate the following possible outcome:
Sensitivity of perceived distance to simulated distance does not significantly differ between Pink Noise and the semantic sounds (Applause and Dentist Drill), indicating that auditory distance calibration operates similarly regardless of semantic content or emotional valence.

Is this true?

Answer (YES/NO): NO